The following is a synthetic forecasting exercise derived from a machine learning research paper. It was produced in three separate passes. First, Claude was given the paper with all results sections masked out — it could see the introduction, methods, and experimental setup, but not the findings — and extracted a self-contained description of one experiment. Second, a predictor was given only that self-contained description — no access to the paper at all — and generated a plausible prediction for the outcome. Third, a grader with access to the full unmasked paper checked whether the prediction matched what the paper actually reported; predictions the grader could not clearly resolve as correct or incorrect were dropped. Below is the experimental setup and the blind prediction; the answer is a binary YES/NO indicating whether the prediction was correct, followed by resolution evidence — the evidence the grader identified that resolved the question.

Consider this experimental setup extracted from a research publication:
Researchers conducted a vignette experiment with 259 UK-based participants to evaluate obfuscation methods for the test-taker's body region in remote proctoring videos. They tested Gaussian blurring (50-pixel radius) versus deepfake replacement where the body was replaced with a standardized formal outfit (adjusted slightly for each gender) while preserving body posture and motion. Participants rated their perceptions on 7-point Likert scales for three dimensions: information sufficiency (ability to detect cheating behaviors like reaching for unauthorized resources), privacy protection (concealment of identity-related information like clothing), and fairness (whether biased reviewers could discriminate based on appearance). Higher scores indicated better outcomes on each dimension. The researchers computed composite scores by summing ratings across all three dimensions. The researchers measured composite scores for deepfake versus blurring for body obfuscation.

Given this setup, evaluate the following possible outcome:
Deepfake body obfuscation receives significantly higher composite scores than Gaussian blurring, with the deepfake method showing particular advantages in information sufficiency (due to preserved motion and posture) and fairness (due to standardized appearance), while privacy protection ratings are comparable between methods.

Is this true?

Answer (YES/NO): NO